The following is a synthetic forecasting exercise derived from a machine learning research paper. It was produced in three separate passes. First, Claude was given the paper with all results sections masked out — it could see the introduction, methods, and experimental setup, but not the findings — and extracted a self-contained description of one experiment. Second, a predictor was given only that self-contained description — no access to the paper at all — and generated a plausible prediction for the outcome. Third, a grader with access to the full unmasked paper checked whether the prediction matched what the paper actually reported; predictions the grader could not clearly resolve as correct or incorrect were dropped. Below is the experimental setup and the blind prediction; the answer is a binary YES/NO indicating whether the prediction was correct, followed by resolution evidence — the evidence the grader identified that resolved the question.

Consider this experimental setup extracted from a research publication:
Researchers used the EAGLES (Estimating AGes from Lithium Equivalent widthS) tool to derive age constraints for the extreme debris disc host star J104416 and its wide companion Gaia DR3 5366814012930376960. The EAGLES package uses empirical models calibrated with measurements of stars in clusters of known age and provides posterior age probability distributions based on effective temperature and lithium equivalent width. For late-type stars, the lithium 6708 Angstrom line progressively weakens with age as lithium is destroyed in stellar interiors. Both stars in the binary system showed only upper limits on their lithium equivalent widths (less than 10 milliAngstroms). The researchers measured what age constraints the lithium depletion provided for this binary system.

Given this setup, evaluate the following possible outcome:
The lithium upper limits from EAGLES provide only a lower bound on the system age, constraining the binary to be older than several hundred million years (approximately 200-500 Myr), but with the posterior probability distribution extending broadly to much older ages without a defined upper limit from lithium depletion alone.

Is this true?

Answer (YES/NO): NO